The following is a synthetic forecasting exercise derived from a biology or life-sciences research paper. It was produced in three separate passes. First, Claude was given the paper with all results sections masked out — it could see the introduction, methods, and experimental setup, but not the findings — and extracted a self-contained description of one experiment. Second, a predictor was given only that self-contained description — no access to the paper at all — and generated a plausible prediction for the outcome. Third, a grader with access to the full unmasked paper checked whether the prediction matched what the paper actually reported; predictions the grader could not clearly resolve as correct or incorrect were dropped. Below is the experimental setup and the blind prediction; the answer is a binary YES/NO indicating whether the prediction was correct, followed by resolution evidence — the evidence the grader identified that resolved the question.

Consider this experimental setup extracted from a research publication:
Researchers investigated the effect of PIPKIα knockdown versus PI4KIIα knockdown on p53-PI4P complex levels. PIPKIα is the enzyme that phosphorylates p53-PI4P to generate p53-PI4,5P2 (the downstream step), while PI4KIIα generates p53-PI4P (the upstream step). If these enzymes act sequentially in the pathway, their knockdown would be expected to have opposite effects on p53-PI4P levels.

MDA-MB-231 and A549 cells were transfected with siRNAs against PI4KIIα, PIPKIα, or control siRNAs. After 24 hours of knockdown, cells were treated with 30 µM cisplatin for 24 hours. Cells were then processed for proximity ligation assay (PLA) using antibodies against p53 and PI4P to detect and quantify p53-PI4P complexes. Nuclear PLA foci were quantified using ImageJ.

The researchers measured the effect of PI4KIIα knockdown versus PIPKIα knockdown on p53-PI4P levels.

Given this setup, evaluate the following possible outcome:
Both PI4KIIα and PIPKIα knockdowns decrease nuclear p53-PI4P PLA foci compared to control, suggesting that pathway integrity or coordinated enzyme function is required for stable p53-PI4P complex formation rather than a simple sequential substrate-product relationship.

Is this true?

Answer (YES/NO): NO